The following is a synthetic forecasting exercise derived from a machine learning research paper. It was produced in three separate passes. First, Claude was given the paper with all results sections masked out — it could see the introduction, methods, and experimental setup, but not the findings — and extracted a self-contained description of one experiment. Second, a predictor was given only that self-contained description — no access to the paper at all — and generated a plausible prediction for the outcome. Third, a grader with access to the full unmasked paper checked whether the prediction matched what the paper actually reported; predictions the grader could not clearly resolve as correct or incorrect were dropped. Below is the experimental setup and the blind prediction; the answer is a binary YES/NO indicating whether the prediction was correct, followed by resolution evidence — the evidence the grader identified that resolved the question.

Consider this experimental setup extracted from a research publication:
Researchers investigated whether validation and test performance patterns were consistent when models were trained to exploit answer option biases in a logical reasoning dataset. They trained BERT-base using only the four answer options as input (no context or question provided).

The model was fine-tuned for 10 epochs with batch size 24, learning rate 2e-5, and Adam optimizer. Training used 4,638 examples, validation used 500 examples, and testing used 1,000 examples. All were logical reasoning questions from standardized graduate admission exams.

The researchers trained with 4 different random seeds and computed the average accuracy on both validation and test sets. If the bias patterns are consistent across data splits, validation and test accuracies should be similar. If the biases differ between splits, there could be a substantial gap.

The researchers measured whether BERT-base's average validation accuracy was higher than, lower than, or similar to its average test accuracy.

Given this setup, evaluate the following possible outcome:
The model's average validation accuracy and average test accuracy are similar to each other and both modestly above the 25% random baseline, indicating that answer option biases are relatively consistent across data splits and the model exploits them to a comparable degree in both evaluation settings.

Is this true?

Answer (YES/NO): NO